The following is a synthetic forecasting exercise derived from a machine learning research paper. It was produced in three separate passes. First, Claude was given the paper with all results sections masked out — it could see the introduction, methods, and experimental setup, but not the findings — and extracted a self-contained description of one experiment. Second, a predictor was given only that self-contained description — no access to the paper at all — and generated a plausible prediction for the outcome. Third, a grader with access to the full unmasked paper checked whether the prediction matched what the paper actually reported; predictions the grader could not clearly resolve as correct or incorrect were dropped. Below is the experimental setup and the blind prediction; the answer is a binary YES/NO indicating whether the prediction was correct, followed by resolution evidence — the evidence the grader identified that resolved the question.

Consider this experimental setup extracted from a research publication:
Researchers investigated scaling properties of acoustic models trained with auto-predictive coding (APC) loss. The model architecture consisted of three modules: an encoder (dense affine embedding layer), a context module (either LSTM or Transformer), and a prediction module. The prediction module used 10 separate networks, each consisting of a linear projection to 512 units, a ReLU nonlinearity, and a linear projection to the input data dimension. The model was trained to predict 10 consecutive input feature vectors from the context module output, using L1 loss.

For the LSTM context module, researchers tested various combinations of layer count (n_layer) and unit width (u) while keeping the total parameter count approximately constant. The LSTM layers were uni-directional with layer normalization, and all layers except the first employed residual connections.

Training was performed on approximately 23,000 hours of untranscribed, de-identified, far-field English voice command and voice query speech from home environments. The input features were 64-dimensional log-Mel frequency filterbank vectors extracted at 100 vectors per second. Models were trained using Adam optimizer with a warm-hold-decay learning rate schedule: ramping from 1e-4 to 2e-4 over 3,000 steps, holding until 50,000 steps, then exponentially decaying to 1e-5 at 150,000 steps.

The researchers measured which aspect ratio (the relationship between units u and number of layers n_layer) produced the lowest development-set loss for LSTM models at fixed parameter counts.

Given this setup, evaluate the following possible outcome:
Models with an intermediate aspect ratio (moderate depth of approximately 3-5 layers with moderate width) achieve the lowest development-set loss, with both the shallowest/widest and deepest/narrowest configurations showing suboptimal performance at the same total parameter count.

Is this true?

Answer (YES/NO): NO